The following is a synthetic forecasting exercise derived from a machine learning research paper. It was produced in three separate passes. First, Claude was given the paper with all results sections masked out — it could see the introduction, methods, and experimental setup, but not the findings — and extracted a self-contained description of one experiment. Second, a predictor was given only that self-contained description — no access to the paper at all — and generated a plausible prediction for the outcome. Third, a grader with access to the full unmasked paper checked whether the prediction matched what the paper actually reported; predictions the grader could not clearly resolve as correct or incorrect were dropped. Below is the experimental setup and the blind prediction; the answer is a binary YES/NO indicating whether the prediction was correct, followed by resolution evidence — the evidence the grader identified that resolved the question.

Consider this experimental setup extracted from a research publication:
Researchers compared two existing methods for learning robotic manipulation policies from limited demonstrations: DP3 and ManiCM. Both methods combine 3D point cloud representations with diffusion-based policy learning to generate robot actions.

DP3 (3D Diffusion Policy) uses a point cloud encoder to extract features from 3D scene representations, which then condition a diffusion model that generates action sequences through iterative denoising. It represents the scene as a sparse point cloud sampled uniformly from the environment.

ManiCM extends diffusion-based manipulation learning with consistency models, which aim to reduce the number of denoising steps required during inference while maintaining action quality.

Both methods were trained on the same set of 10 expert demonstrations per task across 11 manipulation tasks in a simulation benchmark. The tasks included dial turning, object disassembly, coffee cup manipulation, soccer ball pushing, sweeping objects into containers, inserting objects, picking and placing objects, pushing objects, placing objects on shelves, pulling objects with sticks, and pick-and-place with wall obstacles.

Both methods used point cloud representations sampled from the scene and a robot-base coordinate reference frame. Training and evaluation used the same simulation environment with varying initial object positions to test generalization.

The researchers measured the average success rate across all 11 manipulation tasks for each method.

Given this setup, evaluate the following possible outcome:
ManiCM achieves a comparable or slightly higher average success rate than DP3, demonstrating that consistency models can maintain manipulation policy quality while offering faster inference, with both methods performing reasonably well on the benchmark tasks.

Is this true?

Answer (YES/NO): YES